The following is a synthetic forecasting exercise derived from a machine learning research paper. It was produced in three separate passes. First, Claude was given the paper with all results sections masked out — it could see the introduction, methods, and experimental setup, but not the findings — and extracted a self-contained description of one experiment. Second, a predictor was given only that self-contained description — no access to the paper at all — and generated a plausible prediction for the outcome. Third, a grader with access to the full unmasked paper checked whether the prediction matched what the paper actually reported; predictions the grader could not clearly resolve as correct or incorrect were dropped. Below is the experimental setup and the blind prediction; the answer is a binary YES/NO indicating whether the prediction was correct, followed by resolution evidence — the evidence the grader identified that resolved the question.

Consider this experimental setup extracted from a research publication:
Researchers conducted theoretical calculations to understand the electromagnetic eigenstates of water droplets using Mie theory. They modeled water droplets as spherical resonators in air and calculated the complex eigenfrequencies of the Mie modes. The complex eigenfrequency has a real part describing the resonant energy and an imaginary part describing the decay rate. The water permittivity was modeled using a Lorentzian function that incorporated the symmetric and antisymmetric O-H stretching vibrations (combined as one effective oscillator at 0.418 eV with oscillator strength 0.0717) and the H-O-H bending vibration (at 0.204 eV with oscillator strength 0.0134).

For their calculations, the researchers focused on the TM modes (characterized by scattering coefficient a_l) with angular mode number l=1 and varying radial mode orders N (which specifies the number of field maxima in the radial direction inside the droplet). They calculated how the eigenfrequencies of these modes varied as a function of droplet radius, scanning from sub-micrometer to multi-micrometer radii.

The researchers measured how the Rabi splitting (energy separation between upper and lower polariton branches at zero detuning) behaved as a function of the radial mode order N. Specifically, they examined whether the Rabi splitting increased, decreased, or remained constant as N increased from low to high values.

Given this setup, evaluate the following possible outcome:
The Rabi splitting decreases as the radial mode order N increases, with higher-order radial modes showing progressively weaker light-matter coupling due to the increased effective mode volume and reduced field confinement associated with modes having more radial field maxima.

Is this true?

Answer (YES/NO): NO